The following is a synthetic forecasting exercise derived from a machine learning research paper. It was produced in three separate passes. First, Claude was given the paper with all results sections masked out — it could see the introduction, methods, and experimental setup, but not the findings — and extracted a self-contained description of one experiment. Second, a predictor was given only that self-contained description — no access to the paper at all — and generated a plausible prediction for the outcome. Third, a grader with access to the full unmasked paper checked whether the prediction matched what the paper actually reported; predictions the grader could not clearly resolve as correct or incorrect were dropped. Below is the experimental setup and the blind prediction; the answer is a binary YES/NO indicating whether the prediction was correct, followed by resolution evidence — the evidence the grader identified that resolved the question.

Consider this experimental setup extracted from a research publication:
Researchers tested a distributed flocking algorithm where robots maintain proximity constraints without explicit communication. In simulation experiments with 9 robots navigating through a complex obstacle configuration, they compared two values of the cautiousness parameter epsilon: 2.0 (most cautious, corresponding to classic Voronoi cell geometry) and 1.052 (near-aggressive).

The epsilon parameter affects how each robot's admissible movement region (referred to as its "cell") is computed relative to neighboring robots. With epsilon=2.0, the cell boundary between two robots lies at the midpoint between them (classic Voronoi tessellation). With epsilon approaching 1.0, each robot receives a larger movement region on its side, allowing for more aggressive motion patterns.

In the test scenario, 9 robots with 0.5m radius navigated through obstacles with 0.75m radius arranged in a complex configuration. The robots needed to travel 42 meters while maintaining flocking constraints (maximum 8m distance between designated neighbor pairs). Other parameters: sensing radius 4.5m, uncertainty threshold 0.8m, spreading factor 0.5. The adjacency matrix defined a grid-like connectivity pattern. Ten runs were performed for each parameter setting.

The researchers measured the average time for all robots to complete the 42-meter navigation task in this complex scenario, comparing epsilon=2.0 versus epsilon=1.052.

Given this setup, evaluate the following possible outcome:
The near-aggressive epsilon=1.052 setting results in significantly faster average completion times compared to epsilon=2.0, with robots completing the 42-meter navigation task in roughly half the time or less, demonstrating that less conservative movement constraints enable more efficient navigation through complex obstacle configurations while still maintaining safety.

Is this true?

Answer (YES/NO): YES